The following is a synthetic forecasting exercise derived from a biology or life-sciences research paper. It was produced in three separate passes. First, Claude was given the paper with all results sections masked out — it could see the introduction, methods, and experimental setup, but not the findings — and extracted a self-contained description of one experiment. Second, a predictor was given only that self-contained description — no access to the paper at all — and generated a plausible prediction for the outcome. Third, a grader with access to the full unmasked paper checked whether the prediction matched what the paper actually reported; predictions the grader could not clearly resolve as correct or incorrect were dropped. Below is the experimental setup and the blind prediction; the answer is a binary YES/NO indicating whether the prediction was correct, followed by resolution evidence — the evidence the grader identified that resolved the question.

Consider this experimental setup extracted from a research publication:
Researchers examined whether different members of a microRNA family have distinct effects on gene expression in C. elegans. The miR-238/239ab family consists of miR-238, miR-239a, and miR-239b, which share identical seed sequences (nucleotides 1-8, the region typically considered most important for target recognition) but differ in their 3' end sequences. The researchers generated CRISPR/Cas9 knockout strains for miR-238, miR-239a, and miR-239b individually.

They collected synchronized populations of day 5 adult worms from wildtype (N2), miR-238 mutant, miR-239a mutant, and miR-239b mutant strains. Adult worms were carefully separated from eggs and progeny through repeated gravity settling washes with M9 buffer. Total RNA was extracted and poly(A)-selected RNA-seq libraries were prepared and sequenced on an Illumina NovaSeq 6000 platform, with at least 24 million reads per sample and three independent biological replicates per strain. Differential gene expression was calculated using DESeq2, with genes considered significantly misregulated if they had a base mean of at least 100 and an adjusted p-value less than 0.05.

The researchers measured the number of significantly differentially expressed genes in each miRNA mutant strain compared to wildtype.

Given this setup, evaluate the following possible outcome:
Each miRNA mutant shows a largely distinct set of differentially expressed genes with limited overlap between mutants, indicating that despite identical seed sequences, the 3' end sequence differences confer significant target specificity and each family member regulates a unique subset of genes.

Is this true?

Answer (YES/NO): NO